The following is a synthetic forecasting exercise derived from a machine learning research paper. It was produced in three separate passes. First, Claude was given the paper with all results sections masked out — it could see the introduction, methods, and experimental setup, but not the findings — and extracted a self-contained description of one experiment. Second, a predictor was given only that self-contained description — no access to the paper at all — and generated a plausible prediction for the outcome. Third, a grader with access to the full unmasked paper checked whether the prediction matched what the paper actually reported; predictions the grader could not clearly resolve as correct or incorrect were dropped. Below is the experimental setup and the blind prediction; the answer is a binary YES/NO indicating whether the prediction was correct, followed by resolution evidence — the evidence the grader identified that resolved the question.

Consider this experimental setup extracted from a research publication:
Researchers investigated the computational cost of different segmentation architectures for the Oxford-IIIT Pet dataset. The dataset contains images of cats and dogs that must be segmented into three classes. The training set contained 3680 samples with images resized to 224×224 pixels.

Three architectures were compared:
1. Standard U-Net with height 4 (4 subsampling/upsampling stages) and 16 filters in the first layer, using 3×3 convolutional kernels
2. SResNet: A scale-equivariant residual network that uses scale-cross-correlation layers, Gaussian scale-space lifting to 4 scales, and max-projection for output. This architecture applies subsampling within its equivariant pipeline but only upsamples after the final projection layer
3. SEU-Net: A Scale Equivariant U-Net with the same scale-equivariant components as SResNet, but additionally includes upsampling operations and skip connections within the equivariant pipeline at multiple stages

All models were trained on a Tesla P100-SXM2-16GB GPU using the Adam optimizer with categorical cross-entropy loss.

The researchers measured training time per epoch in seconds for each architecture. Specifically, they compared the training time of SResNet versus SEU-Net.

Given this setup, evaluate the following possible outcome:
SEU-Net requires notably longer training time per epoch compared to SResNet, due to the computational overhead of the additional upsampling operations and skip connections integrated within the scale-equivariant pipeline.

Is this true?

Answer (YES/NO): YES